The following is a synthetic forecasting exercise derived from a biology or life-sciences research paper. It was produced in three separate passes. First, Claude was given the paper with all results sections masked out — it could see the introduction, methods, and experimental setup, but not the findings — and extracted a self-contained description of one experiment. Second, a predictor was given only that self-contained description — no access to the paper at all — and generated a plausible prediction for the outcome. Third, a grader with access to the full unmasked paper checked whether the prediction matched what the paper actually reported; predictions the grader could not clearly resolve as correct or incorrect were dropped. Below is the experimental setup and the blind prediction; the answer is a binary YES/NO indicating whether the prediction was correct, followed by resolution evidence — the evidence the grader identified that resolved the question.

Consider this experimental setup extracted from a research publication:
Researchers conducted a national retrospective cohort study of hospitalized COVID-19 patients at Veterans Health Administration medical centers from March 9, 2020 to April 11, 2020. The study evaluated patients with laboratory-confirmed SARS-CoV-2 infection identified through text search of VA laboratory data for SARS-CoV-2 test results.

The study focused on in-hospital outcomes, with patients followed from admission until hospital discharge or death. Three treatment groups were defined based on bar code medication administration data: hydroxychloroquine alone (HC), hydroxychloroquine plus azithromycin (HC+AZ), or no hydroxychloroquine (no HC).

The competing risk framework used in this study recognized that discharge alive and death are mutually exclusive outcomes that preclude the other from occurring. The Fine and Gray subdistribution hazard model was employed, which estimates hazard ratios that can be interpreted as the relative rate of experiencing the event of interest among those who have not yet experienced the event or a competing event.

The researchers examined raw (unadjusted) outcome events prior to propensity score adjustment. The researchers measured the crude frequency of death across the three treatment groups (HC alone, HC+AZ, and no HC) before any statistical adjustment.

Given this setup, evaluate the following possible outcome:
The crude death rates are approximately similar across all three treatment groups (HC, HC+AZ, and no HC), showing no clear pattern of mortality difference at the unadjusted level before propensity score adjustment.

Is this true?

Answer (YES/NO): NO